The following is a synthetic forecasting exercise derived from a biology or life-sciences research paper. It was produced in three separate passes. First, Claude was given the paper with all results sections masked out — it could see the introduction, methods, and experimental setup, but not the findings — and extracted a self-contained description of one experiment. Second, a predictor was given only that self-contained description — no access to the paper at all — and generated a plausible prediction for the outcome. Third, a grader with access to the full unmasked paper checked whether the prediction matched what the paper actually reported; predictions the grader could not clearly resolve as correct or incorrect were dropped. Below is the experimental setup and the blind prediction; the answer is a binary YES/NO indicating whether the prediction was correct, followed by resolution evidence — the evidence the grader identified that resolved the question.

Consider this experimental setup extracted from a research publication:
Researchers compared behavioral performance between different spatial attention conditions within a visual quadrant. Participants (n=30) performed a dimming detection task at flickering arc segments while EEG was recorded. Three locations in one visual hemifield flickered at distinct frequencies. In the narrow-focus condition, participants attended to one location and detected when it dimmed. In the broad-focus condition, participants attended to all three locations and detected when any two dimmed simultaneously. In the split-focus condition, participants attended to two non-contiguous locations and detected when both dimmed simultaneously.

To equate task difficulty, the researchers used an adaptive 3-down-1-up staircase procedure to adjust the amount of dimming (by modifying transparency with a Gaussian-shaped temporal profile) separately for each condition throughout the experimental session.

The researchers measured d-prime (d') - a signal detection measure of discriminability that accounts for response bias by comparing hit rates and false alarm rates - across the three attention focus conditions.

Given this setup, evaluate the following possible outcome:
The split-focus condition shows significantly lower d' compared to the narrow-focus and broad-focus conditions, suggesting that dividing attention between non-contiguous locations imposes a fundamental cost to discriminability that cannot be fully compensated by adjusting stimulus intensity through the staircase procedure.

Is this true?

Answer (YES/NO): NO